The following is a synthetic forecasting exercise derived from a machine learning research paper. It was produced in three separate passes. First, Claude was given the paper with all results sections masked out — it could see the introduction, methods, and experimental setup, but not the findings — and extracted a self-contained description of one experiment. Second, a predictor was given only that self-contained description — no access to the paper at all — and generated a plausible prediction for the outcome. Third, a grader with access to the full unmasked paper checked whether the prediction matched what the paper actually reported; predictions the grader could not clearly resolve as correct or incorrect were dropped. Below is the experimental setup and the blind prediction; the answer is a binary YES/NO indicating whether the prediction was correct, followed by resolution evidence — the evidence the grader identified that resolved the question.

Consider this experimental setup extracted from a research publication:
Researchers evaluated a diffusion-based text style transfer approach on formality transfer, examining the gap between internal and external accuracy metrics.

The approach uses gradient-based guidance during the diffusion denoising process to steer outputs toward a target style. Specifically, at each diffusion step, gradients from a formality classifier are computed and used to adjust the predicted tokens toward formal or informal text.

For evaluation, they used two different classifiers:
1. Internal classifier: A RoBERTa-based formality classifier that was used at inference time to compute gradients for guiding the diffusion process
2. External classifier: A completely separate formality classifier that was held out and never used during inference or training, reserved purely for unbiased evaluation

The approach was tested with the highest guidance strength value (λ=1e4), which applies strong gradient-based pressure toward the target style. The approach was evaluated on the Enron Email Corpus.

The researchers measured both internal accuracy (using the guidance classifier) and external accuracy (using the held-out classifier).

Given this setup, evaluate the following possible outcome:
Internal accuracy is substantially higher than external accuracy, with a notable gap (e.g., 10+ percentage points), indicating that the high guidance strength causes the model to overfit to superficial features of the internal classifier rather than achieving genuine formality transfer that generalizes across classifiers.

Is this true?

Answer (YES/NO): YES